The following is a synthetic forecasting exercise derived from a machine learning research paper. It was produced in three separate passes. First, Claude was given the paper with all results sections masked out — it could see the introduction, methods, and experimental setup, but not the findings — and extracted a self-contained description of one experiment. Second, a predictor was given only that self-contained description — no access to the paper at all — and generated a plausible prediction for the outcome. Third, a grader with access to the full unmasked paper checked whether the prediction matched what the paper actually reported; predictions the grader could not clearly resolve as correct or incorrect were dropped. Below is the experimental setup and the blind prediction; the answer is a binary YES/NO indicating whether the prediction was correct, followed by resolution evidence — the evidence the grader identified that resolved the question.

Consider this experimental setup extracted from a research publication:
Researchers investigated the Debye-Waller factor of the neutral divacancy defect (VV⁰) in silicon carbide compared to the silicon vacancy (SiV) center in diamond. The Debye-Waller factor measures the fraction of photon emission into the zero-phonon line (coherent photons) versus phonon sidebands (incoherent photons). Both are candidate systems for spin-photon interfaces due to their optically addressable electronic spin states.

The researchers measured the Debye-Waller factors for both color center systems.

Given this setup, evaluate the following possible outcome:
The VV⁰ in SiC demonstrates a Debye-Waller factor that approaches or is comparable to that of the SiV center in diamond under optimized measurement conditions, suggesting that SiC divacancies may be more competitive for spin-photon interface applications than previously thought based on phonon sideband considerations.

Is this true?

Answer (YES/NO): NO